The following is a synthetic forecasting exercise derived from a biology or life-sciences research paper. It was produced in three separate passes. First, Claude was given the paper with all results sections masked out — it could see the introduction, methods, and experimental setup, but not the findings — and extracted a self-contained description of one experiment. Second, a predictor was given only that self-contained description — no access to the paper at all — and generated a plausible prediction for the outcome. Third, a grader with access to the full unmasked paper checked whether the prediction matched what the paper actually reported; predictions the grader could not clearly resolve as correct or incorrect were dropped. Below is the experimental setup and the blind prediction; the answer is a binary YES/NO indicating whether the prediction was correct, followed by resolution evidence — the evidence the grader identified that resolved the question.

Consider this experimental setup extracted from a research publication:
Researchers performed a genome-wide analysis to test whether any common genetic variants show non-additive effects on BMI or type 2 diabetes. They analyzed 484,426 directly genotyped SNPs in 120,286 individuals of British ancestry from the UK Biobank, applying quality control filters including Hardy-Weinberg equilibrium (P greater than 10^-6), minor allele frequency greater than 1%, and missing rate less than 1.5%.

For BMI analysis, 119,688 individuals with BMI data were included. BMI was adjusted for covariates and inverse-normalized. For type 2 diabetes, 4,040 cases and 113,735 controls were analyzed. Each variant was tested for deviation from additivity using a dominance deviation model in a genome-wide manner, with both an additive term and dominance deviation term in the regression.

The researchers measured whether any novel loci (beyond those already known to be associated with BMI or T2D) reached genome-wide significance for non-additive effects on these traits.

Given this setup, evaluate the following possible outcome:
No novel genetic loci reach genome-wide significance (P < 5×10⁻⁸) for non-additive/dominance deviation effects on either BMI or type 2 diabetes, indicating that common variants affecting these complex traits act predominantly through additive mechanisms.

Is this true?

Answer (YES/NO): YES